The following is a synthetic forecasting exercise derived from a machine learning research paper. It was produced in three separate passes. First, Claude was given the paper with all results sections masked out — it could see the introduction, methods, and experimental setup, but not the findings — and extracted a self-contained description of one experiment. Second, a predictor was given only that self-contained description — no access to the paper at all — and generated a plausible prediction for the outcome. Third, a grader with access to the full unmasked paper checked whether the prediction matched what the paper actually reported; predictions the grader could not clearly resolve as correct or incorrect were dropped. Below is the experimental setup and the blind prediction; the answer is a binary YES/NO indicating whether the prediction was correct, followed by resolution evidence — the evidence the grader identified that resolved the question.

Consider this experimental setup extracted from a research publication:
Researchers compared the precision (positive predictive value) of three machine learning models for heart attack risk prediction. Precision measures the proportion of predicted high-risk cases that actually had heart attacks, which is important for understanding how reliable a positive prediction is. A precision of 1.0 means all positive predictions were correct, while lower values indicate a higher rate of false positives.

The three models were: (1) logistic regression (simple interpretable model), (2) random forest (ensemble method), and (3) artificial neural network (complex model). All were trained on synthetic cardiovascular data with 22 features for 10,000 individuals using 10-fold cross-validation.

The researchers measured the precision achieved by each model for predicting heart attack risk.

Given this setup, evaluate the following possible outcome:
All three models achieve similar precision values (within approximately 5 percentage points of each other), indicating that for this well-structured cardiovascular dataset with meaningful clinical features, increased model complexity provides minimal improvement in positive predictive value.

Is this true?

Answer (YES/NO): NO